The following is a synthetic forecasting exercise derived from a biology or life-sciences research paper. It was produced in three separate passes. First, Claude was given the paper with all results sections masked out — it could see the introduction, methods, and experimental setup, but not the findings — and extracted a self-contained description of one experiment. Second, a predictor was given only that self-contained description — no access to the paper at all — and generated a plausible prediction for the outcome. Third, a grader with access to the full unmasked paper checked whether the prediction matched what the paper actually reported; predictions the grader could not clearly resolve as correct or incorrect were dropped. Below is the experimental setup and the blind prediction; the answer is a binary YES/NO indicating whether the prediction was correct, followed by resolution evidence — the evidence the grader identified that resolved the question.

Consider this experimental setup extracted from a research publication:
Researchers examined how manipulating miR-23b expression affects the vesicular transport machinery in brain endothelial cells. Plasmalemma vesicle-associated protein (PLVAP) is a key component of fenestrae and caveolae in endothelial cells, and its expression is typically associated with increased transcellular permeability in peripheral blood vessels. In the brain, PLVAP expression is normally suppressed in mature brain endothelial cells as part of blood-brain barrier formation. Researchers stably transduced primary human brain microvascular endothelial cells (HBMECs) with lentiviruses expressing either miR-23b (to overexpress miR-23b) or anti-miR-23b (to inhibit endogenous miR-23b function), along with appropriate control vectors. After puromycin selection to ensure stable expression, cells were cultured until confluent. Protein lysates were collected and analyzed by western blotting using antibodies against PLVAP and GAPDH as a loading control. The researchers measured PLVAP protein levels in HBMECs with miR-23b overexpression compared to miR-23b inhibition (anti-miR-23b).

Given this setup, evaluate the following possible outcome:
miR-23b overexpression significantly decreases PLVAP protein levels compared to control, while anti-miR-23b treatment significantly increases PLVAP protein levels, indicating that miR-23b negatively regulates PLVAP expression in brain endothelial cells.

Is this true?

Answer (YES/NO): NO